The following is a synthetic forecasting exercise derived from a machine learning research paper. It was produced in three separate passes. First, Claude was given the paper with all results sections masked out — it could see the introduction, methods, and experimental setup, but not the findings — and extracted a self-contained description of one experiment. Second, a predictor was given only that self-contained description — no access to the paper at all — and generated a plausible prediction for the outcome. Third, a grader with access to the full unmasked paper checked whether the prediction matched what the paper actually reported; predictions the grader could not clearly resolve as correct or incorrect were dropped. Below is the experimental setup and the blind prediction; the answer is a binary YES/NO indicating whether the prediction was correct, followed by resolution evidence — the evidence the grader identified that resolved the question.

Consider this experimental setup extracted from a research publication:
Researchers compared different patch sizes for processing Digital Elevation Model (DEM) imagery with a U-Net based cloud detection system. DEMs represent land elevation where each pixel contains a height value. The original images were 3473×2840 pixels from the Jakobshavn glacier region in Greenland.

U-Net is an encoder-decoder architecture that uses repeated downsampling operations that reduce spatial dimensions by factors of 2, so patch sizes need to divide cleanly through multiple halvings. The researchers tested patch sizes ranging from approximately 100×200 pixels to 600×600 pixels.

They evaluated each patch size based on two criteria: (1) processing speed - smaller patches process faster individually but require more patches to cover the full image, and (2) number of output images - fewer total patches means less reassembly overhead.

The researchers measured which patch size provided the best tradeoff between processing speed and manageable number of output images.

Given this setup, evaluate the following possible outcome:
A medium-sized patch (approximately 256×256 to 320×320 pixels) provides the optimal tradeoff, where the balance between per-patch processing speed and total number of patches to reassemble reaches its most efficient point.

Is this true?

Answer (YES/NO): NO